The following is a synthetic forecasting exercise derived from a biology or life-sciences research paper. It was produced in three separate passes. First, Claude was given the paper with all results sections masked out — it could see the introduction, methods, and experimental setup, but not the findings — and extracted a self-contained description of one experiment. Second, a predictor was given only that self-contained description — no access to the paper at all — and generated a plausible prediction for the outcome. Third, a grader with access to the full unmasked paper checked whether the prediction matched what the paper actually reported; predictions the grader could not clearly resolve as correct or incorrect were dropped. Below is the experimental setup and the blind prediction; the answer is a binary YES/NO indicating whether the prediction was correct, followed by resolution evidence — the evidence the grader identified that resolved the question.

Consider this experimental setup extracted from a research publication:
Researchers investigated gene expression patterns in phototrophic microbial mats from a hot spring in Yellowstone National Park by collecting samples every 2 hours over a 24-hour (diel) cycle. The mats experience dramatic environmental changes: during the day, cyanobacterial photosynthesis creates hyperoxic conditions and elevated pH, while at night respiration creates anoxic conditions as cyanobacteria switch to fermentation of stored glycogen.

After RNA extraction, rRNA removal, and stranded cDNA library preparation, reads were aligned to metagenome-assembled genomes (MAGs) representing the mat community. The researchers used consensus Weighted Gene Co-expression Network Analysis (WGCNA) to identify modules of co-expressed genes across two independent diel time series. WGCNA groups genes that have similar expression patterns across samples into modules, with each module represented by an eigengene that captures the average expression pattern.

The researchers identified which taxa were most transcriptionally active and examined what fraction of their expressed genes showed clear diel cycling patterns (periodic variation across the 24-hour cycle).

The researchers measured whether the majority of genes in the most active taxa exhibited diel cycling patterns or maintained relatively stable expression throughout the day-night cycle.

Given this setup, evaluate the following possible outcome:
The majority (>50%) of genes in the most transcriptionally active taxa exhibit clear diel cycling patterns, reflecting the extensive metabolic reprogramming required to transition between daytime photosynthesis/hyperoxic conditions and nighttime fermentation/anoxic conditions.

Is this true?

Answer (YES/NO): YES